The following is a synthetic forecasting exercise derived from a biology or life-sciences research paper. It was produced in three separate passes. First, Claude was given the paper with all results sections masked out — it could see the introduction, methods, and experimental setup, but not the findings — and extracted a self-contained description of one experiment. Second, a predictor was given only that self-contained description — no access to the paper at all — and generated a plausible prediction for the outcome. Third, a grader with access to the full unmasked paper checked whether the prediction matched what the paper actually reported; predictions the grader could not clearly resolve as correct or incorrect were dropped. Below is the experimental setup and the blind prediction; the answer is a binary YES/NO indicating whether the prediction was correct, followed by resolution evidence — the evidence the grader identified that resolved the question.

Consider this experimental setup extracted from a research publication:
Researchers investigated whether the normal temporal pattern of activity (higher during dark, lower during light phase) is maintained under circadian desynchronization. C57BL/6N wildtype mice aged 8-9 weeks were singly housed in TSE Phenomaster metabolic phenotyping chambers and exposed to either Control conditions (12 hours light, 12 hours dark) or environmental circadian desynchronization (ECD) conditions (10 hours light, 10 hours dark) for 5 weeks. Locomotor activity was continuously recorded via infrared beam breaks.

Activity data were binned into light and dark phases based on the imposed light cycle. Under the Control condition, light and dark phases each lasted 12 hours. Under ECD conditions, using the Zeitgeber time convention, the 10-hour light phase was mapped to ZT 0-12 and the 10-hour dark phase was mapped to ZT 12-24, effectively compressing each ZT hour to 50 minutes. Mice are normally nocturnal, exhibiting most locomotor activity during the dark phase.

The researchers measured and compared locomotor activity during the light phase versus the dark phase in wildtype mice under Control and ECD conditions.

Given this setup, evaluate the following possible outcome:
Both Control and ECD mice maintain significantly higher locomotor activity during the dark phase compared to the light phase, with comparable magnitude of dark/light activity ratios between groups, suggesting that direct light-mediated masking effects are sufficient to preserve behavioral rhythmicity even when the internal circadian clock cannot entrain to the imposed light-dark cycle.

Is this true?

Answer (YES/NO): NO